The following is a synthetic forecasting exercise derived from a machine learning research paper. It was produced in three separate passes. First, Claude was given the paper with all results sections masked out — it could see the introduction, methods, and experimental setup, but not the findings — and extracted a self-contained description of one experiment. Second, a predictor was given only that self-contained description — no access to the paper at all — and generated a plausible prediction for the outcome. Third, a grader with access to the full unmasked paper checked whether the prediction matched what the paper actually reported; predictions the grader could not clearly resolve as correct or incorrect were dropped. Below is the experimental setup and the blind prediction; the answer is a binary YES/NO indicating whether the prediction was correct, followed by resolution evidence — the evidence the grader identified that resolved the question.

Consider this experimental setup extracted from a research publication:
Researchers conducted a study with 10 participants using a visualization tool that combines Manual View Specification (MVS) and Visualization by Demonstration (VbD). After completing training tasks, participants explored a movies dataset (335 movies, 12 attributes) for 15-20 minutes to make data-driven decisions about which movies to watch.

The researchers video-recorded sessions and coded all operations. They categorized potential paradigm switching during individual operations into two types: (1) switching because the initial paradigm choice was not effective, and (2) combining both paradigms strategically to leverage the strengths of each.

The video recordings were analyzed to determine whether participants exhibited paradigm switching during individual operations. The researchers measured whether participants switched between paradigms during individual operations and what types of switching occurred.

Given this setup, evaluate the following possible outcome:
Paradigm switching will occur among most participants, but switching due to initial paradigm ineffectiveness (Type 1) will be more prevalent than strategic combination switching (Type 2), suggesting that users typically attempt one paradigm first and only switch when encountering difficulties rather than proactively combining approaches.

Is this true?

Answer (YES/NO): NO